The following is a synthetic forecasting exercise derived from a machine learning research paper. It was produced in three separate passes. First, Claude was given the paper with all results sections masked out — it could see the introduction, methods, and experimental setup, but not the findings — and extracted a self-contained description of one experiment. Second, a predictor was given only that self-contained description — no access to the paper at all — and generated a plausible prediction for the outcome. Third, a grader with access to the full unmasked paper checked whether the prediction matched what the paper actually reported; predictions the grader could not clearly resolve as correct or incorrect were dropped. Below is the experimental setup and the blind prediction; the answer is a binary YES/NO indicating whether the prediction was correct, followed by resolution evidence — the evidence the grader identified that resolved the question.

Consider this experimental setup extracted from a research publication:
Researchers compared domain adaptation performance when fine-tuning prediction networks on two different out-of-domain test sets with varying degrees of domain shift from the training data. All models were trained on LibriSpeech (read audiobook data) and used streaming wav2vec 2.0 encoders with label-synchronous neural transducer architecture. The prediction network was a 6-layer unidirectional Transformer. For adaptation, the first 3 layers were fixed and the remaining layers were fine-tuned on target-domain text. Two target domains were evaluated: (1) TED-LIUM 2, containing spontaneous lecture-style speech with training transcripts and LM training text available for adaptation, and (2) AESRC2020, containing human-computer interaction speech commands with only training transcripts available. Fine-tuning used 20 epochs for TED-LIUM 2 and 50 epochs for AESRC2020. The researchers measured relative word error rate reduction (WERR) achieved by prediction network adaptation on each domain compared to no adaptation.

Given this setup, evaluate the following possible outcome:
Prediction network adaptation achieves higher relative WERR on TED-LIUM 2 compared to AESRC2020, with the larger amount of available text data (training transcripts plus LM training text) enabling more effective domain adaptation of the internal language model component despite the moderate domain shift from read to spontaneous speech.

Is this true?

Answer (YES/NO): NO